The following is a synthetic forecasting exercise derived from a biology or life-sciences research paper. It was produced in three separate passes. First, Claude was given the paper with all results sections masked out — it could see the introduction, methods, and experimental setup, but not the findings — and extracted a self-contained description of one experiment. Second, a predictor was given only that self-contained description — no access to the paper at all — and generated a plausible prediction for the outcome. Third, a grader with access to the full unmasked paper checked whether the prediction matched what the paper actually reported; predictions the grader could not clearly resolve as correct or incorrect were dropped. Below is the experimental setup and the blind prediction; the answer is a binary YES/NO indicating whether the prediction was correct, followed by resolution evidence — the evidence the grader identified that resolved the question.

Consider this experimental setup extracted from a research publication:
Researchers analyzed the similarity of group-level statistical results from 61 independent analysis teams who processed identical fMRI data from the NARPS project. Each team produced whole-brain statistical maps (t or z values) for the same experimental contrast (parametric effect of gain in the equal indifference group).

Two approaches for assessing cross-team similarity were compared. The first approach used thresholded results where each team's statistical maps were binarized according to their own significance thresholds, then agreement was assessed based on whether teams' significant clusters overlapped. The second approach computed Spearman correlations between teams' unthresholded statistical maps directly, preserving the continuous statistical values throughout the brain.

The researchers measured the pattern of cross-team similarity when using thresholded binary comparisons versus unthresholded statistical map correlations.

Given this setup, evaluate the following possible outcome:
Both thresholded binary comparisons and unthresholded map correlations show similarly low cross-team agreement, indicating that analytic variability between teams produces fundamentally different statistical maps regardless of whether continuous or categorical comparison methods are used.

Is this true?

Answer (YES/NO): NO